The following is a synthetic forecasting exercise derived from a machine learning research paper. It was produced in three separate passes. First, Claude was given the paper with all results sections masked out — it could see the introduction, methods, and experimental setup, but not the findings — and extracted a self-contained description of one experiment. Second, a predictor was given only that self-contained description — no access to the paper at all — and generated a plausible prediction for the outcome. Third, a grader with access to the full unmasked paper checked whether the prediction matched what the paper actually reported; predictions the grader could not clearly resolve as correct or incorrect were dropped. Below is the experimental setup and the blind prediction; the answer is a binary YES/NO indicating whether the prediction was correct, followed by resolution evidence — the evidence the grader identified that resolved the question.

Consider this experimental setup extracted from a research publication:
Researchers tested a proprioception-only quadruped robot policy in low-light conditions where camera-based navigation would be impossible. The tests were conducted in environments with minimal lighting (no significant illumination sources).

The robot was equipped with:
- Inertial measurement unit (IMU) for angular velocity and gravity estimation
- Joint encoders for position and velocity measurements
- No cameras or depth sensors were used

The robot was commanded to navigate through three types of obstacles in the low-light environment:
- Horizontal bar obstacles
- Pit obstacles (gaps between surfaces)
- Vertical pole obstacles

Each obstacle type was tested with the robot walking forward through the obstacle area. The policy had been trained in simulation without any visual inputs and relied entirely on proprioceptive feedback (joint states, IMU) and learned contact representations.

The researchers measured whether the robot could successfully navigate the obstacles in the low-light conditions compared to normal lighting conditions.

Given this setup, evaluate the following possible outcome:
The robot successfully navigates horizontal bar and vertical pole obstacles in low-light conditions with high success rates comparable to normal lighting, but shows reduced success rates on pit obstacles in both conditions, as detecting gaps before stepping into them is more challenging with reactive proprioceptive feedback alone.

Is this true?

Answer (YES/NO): NO